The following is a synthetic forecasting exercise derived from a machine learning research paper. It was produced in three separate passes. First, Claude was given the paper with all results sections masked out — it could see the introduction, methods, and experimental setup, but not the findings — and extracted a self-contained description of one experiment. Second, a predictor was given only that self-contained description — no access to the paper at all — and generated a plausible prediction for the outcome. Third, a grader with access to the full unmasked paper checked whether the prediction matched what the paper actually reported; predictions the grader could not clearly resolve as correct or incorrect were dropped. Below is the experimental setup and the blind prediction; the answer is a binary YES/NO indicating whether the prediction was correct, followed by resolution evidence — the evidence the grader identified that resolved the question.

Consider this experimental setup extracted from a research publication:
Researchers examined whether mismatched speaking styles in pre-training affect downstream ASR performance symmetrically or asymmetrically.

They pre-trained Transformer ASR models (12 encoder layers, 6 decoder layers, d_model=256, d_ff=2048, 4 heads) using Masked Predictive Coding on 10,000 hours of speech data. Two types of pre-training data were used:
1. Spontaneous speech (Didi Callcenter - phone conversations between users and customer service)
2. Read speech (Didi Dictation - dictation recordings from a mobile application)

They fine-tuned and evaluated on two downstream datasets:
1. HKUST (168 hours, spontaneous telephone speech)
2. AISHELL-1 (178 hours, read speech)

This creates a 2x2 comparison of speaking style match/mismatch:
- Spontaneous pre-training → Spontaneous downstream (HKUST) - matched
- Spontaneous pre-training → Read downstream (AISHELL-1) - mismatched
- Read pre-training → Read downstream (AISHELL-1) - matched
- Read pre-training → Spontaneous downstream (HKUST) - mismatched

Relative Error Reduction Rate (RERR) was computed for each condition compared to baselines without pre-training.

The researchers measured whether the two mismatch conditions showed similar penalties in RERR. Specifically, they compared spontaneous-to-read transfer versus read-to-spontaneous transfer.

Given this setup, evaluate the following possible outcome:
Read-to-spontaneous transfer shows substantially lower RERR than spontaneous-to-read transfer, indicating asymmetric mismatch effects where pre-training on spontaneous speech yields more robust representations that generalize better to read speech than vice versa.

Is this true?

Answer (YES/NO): YES